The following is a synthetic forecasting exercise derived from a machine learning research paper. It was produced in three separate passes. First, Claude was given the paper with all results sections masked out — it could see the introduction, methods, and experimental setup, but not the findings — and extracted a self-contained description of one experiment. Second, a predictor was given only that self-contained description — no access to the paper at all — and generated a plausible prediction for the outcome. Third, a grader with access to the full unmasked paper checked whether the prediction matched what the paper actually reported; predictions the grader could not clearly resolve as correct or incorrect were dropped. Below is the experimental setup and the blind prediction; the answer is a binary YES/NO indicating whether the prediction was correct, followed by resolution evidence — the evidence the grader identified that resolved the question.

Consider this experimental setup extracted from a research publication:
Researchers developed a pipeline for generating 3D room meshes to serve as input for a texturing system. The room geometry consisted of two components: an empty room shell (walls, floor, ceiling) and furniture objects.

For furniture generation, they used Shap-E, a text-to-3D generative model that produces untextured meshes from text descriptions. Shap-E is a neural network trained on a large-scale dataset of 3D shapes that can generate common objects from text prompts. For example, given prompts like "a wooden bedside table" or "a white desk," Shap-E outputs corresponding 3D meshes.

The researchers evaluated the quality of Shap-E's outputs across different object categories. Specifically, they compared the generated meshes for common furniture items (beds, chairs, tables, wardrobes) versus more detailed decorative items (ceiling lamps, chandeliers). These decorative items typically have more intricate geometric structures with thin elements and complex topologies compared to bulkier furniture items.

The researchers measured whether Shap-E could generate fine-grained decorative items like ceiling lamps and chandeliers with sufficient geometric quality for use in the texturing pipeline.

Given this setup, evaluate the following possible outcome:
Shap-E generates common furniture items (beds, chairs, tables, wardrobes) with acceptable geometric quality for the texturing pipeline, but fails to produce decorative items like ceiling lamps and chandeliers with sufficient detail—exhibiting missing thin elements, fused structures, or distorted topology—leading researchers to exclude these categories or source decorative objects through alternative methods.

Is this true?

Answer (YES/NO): YES